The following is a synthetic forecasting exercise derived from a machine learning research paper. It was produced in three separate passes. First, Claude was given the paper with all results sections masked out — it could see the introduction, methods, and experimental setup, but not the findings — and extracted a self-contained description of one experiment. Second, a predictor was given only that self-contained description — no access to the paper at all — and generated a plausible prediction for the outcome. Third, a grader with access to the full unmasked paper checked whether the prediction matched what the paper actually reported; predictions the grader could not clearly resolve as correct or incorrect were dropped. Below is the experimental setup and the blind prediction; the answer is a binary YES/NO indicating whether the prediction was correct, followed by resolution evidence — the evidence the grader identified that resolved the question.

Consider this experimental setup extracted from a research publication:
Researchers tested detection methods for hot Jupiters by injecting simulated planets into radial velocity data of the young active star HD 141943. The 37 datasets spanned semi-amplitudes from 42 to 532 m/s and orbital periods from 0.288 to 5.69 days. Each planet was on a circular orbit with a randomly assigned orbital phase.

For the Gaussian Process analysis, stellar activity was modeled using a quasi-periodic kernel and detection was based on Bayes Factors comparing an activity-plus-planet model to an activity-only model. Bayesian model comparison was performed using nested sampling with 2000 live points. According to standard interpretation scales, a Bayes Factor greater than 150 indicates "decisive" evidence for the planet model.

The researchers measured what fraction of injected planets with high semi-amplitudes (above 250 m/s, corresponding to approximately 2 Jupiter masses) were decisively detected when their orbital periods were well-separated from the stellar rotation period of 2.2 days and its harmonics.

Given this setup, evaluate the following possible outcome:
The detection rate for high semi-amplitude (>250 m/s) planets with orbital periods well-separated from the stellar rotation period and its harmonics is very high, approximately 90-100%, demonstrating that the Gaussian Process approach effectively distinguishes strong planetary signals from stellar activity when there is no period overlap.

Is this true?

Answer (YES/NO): YES